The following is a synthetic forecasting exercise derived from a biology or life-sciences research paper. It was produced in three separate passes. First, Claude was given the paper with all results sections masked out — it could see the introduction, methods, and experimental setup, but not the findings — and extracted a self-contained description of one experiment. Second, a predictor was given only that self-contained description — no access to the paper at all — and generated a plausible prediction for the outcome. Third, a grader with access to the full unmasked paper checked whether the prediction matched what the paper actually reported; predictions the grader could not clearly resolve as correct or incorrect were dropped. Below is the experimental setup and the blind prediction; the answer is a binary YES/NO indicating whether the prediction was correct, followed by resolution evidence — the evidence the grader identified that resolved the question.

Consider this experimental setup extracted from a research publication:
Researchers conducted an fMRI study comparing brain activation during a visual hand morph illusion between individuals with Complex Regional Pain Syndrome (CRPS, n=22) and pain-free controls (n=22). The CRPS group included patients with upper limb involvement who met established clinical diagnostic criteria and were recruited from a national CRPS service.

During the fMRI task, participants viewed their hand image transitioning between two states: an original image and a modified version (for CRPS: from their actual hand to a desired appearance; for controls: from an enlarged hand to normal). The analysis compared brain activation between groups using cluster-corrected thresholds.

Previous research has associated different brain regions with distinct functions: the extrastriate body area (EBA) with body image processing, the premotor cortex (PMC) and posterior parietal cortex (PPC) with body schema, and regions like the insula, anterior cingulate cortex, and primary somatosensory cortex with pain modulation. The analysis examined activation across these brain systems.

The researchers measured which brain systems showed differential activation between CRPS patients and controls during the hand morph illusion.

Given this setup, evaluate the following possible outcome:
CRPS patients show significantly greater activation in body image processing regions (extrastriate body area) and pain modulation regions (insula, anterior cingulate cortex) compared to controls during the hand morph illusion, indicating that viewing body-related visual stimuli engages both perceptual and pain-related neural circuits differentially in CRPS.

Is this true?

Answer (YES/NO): NO